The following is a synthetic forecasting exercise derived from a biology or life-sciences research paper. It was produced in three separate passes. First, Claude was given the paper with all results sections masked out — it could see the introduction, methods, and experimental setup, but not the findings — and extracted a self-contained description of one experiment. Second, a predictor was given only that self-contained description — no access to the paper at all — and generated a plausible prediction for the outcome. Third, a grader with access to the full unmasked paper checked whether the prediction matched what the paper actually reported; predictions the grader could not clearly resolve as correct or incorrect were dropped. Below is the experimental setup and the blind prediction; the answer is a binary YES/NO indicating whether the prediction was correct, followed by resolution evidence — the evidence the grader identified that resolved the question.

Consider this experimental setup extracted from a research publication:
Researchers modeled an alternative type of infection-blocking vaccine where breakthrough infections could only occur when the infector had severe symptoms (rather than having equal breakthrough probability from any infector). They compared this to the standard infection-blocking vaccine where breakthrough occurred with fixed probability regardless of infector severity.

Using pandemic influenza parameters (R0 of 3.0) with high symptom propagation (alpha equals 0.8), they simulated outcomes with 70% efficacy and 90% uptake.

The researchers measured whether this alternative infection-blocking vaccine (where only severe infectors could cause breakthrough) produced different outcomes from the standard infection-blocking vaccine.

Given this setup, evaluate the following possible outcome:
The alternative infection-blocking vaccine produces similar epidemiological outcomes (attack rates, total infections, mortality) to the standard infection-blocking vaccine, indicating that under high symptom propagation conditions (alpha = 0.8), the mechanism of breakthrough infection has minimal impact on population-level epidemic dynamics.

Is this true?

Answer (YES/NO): YES